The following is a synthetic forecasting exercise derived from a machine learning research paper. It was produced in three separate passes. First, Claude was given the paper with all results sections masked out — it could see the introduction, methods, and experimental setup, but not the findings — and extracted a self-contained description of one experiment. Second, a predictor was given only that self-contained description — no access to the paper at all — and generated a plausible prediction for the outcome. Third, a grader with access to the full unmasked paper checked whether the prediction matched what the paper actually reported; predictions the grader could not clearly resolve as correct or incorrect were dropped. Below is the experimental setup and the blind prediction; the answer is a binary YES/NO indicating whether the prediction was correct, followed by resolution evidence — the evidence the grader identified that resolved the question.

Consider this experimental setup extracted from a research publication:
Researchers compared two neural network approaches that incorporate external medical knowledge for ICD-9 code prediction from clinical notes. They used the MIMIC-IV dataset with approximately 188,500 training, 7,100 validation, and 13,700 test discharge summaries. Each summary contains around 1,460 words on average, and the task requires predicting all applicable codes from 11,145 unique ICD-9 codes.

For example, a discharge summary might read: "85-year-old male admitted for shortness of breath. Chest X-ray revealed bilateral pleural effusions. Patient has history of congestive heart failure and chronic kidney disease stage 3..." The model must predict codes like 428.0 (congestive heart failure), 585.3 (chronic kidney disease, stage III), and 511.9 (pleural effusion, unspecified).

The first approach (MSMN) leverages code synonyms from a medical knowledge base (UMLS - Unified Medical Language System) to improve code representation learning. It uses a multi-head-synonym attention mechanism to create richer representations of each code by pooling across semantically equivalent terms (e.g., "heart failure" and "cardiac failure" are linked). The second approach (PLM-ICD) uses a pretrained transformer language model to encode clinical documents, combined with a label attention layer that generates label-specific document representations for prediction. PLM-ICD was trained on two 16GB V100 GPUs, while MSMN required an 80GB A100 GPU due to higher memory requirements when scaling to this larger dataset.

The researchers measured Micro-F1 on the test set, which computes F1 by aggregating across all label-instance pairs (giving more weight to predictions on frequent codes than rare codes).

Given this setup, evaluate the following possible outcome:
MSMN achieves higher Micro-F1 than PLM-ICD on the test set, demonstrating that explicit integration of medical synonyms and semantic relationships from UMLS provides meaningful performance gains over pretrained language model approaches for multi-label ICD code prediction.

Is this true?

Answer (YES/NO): NO